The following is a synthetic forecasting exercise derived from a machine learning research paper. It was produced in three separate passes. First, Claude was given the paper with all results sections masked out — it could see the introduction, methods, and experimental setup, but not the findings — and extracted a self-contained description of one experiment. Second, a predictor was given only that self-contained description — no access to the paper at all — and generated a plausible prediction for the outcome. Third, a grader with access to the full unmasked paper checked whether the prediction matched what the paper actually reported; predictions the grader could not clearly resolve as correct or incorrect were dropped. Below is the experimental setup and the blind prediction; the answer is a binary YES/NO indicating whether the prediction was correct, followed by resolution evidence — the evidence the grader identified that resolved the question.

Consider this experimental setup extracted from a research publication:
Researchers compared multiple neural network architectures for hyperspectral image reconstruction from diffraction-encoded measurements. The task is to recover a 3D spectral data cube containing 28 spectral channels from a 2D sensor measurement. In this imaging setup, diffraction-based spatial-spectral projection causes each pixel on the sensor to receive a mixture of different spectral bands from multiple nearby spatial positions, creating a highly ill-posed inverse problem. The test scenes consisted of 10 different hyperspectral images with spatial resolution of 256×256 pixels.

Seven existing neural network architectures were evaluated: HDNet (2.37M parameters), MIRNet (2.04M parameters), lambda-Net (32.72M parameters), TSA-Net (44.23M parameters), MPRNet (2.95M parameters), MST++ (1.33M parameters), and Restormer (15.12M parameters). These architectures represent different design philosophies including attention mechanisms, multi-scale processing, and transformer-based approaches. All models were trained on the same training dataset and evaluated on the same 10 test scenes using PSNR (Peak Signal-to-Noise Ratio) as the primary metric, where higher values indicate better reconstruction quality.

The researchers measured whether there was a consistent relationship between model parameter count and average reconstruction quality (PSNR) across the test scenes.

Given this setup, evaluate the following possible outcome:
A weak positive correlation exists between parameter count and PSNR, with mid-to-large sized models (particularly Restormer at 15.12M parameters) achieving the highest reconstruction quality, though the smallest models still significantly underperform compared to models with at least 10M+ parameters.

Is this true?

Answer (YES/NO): NO